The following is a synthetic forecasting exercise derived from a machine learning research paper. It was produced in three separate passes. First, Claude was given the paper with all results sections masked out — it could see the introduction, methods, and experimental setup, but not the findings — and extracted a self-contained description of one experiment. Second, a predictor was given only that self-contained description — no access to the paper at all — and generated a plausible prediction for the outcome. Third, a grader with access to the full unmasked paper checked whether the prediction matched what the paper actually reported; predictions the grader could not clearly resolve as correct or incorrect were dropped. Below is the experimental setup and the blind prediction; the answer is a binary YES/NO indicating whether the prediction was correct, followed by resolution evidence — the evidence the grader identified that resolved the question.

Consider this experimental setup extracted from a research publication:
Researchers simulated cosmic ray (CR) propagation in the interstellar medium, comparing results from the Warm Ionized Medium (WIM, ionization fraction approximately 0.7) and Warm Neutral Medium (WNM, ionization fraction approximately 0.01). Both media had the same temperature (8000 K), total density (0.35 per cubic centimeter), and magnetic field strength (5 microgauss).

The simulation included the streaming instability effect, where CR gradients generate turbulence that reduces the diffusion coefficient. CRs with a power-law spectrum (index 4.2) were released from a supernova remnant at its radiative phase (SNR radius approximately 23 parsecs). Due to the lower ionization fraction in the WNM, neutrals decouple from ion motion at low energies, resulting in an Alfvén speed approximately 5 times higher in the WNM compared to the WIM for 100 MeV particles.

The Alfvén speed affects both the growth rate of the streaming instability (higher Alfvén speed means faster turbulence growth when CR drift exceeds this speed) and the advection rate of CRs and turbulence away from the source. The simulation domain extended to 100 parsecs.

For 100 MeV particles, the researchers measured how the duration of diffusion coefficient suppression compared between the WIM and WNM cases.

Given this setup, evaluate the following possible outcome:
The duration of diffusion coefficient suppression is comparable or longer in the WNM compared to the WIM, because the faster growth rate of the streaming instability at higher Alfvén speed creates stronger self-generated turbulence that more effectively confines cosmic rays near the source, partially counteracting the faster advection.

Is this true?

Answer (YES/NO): NO